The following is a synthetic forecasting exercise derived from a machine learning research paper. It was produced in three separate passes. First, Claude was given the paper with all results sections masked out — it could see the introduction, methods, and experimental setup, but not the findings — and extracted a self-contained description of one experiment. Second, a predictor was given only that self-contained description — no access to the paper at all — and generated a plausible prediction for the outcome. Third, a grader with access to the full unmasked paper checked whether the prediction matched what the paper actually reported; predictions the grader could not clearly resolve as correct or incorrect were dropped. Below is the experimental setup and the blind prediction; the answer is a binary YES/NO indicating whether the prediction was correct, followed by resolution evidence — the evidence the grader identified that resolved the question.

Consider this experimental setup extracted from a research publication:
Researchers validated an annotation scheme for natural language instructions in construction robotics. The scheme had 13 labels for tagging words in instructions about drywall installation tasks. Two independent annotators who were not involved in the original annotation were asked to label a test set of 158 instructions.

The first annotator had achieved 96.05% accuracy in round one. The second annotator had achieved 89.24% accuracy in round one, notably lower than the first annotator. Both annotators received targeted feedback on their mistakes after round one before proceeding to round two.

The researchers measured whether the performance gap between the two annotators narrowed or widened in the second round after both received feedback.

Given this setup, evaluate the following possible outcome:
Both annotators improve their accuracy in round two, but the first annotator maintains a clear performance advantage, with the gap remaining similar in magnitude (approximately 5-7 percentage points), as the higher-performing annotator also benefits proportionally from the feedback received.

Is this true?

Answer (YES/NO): NO